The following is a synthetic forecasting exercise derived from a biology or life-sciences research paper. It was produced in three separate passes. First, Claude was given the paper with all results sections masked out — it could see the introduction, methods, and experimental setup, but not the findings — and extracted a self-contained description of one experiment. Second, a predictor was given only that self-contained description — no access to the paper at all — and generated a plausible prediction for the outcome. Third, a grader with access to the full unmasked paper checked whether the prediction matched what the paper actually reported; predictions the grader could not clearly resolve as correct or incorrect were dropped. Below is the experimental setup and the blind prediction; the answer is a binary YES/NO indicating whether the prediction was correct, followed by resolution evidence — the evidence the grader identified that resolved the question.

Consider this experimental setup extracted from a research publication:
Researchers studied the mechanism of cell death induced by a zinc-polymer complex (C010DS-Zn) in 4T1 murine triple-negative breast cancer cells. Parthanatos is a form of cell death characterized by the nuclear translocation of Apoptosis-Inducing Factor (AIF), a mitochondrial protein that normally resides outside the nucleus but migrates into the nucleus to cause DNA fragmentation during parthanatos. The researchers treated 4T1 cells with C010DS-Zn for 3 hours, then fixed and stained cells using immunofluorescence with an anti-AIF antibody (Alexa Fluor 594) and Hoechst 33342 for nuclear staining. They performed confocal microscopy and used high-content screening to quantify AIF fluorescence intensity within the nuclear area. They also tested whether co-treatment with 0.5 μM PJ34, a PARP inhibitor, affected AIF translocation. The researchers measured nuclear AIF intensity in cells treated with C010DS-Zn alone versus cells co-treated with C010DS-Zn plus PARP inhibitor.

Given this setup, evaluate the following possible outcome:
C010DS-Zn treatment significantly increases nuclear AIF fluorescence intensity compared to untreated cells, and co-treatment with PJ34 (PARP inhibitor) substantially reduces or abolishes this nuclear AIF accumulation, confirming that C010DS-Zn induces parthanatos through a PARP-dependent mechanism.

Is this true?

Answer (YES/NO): YES